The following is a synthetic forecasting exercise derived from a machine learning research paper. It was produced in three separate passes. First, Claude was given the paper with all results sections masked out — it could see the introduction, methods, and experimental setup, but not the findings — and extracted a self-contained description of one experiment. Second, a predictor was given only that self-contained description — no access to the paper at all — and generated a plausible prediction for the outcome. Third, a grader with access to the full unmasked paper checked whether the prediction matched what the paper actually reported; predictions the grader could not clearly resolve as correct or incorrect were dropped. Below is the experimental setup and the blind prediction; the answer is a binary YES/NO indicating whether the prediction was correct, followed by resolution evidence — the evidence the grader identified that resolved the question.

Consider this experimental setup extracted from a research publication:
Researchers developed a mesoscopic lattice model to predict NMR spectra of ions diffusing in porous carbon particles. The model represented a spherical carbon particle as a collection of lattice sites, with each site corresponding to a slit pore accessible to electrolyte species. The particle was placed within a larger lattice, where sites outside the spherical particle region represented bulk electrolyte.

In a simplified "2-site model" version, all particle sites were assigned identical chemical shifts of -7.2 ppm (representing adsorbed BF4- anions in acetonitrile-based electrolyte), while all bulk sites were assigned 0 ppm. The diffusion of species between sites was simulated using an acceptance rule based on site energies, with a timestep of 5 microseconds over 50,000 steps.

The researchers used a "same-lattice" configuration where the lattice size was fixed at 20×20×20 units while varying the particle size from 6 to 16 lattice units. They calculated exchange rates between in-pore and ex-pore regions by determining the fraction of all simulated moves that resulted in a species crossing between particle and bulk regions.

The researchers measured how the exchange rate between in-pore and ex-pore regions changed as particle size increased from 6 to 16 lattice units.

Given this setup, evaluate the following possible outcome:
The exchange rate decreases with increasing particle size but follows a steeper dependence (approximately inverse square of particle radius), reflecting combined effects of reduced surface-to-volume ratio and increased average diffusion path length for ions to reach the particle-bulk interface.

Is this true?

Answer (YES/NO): NO